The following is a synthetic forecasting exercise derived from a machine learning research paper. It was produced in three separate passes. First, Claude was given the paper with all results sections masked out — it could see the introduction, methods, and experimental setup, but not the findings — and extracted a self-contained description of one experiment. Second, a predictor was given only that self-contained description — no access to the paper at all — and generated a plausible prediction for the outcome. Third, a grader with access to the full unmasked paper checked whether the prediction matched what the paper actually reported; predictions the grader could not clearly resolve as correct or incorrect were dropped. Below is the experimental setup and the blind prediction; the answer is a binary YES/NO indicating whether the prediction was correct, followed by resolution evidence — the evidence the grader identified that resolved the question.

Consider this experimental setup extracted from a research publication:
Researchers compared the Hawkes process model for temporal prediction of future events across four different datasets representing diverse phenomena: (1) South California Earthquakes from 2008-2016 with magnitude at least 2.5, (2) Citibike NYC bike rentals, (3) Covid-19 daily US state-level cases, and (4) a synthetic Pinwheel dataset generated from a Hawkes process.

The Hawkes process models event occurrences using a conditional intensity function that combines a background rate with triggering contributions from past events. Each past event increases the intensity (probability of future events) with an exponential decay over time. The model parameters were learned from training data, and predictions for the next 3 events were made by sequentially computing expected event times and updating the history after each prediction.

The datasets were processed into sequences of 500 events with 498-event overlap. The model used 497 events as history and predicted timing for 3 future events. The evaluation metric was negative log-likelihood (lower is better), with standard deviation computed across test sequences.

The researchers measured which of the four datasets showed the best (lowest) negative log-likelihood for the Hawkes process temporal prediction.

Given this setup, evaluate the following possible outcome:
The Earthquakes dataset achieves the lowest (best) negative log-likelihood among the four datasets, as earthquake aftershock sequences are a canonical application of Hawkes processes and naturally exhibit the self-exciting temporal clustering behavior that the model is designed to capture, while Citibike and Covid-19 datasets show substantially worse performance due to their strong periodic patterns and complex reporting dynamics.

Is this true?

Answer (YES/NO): NO